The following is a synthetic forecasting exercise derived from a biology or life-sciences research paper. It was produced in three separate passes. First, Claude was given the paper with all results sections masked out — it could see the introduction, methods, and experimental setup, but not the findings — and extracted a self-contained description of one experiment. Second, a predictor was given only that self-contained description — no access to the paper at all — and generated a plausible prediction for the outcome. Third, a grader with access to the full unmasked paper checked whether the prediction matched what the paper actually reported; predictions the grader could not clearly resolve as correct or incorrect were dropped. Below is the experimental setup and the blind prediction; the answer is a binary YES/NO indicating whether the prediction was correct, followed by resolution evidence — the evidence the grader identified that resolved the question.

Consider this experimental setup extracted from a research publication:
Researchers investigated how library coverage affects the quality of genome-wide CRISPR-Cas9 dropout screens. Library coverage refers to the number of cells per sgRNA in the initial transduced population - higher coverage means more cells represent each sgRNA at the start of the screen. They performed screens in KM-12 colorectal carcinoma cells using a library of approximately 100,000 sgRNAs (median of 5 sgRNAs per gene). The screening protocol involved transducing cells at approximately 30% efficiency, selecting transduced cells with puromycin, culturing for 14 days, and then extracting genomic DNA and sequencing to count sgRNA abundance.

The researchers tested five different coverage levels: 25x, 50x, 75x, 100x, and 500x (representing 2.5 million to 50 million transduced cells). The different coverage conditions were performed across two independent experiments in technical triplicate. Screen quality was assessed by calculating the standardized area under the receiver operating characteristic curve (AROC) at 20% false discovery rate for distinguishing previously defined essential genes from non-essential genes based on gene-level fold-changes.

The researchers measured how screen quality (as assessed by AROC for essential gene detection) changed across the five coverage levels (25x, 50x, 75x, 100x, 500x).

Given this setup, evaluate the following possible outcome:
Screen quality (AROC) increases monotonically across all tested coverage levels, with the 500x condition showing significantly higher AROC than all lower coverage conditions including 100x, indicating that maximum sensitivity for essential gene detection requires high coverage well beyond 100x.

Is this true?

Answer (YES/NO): NO